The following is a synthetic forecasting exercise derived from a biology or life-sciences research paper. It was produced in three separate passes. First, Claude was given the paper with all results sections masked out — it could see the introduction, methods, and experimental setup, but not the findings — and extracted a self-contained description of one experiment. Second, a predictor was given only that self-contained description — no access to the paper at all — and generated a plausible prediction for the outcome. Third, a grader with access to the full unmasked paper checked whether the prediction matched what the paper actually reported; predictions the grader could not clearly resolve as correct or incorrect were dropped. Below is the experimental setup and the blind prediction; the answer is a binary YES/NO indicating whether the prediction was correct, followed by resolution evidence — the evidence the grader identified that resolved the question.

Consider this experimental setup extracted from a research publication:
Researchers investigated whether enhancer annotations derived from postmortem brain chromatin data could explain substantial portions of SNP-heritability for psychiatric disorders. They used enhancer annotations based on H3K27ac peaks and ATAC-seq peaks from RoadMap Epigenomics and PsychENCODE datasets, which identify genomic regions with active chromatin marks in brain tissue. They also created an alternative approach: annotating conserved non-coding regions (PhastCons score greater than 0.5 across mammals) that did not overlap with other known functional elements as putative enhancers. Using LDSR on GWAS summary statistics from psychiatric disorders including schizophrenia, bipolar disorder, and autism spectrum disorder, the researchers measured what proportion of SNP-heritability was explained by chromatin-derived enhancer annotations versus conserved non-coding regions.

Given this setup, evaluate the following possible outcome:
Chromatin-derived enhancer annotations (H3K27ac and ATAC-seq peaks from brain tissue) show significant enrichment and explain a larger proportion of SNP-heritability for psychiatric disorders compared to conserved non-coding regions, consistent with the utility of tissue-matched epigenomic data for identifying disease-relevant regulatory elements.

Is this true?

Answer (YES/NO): NO